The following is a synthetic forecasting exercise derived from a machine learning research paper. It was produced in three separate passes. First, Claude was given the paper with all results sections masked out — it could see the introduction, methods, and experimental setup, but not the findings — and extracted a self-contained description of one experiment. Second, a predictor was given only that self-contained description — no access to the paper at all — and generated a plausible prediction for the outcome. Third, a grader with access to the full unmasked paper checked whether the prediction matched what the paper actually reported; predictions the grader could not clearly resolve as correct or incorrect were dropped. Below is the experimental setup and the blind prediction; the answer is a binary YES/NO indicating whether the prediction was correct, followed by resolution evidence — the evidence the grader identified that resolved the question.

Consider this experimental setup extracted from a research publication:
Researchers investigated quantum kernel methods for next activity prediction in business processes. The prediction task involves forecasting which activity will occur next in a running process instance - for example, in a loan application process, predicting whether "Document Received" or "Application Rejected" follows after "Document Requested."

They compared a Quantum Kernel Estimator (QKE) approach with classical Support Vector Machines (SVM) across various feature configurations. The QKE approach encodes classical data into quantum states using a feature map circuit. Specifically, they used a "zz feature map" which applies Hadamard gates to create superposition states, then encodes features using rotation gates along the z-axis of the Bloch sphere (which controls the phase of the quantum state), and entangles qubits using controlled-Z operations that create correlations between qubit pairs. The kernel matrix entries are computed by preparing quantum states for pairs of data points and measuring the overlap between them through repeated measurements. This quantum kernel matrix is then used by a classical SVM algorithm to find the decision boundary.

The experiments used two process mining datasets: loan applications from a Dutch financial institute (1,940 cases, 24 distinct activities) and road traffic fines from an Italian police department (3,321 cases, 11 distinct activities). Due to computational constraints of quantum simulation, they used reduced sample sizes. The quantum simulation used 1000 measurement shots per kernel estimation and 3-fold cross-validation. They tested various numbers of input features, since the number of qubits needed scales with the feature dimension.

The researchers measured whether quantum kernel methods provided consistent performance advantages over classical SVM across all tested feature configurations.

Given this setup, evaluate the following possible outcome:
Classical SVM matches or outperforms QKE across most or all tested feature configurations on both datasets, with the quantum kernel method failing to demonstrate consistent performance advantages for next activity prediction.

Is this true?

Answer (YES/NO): NO